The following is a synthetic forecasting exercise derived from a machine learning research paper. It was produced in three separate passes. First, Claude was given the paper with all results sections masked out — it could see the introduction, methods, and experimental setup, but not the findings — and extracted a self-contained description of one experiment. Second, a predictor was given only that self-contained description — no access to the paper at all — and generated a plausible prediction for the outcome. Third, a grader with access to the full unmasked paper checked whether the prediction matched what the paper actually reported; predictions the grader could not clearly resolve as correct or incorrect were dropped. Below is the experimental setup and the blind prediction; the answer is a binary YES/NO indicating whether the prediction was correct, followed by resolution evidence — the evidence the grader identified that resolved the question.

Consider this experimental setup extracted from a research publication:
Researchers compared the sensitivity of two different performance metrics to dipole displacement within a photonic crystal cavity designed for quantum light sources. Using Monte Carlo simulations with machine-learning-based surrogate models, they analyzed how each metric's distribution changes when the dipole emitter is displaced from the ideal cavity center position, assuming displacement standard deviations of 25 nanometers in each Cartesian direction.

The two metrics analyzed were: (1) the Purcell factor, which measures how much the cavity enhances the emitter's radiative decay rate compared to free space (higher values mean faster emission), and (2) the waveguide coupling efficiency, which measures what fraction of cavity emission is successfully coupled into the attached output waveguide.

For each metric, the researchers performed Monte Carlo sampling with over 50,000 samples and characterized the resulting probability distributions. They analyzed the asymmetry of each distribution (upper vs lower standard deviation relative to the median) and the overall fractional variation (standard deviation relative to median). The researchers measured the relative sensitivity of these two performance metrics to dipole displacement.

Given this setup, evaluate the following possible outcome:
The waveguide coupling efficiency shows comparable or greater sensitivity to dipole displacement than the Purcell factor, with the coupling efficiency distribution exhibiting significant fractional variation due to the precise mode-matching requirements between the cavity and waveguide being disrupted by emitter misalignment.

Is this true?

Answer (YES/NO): NO